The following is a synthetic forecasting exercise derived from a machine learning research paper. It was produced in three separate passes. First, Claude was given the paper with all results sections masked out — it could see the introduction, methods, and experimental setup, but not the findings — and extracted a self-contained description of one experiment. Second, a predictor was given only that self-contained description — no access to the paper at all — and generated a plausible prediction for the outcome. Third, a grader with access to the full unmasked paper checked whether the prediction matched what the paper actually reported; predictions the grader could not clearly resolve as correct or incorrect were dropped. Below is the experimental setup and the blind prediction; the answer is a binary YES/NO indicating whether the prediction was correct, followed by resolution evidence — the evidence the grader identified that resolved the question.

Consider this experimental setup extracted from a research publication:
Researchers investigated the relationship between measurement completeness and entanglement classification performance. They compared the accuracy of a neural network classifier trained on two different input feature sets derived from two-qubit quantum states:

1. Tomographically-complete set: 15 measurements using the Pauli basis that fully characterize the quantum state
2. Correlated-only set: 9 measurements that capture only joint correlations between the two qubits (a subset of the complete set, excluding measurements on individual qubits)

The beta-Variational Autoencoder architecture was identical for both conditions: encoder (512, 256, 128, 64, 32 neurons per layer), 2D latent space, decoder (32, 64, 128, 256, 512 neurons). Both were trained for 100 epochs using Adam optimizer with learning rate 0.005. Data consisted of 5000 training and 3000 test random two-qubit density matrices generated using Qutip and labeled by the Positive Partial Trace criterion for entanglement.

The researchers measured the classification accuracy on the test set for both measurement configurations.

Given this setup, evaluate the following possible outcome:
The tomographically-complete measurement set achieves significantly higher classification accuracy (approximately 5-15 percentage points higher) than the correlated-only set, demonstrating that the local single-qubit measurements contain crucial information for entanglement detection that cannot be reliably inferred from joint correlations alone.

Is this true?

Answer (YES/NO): NO